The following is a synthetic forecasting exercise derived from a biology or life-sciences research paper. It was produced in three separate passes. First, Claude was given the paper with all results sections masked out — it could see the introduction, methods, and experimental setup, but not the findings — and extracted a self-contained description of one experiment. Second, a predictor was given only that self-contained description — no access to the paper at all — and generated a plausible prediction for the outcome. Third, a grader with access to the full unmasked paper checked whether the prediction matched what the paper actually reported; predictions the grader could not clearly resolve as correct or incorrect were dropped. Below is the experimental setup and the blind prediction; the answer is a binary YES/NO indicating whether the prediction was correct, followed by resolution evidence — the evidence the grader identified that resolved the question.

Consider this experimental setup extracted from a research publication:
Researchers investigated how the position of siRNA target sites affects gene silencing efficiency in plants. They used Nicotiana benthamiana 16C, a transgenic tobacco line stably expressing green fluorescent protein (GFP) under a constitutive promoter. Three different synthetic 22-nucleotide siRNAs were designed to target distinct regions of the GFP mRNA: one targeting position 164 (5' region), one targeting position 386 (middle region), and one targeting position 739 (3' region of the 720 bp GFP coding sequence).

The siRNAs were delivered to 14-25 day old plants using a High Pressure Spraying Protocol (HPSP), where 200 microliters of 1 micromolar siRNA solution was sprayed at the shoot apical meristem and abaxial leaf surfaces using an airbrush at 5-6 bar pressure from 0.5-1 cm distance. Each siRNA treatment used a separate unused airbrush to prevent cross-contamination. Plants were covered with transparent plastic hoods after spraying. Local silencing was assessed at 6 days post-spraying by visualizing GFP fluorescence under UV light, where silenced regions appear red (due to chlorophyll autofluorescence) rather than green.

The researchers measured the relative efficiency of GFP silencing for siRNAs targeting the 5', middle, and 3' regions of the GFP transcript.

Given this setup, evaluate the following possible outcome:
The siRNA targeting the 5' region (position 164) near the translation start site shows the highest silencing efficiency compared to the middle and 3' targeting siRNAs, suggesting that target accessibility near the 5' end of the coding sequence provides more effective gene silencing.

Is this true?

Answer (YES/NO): YES